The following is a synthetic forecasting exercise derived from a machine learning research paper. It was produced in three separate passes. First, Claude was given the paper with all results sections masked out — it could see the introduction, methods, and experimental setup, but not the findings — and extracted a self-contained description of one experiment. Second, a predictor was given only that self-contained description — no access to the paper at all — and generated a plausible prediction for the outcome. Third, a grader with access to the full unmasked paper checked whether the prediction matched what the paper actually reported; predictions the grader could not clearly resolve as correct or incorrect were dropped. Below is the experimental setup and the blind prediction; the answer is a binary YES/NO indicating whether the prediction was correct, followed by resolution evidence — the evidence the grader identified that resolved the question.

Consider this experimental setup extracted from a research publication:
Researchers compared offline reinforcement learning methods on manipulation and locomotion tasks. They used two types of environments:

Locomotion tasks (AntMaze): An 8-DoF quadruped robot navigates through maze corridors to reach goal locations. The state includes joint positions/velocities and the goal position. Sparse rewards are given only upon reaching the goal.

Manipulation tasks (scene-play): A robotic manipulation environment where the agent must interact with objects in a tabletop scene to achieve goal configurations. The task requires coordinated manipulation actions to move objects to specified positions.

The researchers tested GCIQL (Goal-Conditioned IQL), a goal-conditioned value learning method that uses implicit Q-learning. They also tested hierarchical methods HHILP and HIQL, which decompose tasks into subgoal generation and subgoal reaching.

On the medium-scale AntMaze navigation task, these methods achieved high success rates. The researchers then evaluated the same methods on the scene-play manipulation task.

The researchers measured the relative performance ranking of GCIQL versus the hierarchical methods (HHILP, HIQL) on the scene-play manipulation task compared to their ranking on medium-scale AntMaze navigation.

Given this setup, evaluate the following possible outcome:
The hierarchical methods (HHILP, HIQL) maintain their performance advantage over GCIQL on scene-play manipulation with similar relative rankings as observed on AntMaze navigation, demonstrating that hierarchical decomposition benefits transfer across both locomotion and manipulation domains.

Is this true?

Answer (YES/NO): NO